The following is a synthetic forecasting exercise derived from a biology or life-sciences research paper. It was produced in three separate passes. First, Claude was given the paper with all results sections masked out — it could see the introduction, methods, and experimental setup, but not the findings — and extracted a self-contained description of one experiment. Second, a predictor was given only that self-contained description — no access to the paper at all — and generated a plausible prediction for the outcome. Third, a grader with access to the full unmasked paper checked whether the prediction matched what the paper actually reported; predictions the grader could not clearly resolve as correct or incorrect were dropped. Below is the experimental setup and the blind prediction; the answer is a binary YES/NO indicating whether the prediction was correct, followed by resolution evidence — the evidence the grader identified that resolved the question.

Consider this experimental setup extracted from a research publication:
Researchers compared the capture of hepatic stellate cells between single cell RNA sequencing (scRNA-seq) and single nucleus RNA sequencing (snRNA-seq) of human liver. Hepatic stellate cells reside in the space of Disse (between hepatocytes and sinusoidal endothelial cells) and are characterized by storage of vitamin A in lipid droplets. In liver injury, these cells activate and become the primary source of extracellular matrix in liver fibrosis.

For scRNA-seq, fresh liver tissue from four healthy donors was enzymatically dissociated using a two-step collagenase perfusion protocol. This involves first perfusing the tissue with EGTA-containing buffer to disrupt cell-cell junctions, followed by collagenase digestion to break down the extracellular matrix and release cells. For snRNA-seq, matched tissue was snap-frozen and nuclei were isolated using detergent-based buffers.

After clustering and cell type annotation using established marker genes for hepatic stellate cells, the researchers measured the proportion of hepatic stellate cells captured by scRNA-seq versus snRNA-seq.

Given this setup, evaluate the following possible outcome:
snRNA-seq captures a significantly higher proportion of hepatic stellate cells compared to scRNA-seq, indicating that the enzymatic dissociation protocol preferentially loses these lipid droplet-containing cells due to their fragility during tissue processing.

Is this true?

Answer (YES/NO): YES